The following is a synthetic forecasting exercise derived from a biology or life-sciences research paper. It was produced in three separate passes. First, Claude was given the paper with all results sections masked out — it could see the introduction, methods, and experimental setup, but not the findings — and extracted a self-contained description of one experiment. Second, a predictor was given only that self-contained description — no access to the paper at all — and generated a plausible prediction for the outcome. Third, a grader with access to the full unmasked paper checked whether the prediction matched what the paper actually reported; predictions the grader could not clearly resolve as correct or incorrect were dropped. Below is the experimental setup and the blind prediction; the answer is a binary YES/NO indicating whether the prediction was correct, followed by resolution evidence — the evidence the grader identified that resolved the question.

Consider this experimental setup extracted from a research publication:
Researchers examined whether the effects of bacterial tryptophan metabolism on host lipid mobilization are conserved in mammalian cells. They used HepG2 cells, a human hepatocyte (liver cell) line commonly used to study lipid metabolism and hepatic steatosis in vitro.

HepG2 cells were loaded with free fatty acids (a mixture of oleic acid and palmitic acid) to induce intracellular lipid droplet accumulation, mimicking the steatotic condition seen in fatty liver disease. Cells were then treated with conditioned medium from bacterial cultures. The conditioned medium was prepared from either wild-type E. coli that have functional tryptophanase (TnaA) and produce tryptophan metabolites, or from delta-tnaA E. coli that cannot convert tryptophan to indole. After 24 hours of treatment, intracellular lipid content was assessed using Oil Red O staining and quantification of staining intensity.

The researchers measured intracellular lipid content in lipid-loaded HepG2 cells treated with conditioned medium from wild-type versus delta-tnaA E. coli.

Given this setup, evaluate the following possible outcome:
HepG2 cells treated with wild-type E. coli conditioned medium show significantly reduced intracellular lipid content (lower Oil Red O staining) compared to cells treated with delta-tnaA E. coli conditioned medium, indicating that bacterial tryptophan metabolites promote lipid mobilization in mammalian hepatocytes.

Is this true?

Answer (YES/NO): YES